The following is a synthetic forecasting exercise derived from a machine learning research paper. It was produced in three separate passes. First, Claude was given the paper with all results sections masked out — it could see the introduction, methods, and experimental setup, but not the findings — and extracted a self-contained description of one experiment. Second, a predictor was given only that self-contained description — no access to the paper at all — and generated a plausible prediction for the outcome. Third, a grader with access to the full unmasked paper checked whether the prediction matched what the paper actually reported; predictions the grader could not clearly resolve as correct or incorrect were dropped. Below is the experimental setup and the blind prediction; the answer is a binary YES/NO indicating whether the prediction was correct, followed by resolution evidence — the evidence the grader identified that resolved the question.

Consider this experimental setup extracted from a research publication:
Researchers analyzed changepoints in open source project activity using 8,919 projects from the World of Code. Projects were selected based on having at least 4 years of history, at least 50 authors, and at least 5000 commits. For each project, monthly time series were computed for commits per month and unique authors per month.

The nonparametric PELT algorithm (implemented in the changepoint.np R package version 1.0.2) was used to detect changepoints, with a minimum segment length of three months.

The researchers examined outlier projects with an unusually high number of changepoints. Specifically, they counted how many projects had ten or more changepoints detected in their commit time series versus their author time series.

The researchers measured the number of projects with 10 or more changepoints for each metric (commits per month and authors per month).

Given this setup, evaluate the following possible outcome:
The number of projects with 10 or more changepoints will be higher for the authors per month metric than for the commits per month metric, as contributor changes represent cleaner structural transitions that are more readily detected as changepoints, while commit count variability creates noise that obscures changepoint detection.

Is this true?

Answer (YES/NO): NO